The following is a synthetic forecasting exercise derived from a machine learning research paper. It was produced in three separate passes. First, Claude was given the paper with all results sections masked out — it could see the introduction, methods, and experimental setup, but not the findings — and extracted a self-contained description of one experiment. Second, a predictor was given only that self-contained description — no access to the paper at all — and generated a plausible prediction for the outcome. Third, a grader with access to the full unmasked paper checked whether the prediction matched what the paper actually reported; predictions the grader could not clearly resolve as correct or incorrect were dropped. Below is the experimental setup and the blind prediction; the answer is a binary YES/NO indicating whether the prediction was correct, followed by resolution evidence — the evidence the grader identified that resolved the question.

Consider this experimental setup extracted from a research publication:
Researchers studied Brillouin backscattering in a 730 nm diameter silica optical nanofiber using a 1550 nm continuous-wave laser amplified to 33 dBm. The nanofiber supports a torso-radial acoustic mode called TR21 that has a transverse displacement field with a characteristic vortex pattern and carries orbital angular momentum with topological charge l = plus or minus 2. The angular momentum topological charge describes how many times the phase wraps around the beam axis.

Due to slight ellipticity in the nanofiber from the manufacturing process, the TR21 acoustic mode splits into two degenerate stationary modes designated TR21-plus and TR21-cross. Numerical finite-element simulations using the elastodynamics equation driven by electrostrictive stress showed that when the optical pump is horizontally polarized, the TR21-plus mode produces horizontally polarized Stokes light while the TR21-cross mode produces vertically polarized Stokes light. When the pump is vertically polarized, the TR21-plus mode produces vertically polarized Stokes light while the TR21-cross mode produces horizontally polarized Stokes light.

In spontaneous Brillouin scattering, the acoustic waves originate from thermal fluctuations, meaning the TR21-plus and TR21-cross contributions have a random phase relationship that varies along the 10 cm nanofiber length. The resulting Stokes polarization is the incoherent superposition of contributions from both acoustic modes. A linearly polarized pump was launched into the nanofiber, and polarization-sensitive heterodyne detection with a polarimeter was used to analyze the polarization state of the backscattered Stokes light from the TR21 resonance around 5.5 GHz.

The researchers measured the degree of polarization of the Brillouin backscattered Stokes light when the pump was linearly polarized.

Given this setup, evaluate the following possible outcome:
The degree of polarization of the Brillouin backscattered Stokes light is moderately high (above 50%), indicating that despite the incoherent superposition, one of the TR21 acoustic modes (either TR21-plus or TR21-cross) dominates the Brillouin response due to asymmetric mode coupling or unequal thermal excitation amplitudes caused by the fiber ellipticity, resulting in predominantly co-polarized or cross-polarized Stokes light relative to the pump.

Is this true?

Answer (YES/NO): NO